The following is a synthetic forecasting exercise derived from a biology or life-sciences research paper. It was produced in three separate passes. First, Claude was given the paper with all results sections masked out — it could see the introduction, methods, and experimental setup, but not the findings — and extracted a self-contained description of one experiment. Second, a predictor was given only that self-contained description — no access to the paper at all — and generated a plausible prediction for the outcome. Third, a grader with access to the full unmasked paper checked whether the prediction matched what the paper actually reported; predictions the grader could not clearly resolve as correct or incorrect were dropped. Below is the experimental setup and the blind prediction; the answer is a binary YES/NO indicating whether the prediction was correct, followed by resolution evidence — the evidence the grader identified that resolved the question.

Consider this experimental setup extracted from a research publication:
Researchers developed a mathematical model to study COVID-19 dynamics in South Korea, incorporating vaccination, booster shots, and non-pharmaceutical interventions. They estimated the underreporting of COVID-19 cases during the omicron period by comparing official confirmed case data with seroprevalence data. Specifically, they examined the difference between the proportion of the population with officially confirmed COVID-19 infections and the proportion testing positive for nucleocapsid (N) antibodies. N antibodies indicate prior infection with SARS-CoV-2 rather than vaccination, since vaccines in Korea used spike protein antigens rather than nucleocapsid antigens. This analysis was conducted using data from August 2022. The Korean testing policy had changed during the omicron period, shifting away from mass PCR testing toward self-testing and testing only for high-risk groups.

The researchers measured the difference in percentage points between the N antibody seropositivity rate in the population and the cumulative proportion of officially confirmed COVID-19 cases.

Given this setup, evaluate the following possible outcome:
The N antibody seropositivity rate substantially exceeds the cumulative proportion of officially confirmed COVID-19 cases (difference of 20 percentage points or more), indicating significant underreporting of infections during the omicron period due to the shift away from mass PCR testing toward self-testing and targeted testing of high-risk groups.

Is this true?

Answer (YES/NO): YES